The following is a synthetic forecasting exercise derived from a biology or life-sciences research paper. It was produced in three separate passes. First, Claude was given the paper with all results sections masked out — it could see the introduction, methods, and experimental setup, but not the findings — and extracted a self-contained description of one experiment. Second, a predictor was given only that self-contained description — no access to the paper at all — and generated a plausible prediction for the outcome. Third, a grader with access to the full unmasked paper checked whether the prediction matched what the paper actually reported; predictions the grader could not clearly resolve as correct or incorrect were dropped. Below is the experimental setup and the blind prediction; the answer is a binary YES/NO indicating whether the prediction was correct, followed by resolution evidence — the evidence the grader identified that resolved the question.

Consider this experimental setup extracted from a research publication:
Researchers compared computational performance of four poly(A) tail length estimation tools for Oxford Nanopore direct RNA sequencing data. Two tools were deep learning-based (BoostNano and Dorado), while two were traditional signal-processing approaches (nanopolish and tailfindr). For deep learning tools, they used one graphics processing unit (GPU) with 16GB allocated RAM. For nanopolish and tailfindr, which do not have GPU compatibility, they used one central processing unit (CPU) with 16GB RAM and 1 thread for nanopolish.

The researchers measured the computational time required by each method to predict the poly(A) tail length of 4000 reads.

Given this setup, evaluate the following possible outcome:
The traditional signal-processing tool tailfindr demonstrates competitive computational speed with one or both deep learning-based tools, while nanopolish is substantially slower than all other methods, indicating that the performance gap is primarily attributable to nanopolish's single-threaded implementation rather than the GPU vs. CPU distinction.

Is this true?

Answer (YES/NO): NO